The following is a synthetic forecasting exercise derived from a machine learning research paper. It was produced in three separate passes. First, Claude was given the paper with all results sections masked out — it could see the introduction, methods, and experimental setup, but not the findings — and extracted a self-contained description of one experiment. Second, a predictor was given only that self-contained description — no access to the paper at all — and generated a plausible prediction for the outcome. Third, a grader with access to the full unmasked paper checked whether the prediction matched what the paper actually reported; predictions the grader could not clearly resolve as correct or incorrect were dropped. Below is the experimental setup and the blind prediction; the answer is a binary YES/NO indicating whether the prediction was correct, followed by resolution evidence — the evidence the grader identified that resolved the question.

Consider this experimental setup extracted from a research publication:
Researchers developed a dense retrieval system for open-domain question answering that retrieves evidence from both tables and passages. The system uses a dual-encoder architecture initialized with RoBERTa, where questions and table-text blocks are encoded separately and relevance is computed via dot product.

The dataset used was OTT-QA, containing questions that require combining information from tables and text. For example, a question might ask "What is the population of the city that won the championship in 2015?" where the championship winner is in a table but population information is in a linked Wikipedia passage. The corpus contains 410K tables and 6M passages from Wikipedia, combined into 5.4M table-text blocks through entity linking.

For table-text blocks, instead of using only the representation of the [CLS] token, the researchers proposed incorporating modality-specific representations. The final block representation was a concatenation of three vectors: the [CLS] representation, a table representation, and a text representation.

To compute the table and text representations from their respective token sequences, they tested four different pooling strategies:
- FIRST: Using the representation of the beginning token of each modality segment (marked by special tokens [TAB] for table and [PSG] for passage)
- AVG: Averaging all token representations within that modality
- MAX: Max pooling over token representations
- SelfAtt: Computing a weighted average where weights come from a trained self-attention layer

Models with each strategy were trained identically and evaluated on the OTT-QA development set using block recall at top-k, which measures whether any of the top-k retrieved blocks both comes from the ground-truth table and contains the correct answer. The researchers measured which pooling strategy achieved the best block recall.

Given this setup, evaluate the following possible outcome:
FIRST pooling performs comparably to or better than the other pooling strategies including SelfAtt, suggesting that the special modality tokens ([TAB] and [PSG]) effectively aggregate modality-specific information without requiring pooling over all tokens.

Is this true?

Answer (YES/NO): YES